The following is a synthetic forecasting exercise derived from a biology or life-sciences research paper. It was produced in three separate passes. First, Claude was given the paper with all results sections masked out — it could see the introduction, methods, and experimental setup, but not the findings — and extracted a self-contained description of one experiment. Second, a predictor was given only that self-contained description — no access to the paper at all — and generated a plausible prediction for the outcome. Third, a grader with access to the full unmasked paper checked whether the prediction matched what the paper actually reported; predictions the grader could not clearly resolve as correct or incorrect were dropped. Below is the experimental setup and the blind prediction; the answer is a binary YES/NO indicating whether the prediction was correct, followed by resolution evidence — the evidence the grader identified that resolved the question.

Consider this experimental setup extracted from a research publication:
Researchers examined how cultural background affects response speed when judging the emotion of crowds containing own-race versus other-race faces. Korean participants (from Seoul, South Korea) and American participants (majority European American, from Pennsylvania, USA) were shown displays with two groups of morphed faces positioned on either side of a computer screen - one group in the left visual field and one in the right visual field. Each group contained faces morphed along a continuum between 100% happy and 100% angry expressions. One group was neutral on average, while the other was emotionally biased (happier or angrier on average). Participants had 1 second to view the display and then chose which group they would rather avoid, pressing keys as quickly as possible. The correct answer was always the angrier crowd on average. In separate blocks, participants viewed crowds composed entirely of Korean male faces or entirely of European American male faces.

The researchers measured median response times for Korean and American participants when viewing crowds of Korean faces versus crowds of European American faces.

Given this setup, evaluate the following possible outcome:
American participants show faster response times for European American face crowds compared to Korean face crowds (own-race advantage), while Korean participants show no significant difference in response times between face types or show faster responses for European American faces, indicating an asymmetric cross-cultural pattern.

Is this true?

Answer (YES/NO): NO